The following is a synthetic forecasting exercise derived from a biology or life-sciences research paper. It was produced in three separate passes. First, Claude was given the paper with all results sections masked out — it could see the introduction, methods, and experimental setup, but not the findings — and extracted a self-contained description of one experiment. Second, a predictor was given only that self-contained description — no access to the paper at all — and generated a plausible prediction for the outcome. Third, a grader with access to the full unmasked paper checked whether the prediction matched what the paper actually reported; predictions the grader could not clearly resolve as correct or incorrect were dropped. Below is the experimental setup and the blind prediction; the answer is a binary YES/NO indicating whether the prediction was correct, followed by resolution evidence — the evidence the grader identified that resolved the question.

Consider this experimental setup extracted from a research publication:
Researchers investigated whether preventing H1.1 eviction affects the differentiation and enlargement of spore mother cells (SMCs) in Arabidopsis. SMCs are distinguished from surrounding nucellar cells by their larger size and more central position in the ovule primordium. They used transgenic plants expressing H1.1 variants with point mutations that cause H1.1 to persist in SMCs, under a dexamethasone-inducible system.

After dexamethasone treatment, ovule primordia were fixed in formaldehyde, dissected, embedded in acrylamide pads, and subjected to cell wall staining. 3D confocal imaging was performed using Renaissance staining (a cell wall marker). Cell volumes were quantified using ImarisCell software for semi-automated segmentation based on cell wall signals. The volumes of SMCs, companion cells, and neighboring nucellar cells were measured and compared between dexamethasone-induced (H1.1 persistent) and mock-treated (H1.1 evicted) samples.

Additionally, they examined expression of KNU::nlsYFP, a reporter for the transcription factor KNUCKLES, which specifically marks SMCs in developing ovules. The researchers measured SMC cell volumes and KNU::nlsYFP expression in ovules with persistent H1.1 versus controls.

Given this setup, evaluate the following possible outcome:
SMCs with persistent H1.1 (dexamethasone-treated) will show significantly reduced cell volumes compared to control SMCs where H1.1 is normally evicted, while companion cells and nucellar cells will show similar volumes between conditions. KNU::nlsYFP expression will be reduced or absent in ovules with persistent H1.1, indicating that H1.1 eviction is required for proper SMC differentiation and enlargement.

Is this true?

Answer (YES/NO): NO